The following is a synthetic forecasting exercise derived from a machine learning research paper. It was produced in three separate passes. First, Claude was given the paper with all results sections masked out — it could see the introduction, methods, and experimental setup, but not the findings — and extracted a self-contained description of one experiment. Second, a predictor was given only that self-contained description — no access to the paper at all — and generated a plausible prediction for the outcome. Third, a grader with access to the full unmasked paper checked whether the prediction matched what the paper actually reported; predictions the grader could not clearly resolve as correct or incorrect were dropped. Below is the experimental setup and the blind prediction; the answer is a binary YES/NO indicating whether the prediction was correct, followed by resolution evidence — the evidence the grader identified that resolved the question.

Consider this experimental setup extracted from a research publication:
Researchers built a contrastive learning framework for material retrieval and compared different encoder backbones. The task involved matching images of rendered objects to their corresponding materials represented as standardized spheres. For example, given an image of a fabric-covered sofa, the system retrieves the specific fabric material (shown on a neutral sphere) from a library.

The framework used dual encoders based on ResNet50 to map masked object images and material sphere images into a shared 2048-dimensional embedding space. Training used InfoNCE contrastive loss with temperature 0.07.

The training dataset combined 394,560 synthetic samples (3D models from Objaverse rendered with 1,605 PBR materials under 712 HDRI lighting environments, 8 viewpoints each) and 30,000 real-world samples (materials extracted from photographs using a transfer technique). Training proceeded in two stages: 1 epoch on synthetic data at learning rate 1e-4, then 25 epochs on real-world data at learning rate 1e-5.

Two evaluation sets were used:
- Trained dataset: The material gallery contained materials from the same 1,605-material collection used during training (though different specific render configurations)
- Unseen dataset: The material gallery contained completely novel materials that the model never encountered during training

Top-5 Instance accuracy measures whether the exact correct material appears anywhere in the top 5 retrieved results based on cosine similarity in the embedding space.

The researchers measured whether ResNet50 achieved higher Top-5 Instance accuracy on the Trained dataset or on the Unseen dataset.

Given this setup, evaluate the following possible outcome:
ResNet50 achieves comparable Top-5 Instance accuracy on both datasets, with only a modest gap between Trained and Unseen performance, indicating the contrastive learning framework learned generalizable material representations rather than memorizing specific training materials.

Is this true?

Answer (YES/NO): NO